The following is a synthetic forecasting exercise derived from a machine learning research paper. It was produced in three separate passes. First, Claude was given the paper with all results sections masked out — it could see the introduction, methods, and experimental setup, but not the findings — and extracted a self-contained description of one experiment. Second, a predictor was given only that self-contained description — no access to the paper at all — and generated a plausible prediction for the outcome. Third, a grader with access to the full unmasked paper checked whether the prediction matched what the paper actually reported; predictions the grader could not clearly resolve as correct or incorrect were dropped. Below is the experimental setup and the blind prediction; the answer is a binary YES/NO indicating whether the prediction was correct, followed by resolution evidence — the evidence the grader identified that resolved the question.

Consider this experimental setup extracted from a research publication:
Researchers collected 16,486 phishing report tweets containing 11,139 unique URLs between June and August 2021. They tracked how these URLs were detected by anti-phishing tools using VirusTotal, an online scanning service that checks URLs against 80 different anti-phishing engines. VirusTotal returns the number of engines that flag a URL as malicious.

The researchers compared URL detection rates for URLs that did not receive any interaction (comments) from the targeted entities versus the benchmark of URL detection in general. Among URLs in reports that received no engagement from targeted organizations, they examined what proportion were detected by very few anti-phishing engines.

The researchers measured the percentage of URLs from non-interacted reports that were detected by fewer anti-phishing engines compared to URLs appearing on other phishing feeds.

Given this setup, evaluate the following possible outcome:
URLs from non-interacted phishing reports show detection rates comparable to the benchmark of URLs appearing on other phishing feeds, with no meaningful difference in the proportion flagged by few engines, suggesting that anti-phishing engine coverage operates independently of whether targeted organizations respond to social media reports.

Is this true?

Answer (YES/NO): NO